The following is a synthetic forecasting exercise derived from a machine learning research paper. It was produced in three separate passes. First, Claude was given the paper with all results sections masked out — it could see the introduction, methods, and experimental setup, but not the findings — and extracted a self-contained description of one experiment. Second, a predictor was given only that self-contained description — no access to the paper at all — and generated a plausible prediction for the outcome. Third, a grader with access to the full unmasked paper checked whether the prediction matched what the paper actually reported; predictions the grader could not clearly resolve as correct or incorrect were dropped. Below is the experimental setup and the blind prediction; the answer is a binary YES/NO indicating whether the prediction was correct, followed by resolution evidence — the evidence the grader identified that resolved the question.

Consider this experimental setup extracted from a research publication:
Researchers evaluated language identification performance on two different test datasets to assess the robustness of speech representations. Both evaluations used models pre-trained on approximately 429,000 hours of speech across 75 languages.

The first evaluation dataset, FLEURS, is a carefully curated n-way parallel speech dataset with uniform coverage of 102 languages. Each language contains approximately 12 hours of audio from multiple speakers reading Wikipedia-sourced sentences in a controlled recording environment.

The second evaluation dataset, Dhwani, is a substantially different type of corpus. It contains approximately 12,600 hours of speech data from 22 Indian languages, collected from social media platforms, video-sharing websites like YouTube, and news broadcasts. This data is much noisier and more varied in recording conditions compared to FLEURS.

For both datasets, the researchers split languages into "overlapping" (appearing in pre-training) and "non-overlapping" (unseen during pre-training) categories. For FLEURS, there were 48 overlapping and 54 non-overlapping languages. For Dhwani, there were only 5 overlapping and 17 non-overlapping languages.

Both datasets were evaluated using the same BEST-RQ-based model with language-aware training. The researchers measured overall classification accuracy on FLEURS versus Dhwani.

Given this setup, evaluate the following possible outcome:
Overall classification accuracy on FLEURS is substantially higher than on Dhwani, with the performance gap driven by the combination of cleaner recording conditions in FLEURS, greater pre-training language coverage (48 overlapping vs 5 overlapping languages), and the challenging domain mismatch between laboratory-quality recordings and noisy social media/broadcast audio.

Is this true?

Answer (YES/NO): YES